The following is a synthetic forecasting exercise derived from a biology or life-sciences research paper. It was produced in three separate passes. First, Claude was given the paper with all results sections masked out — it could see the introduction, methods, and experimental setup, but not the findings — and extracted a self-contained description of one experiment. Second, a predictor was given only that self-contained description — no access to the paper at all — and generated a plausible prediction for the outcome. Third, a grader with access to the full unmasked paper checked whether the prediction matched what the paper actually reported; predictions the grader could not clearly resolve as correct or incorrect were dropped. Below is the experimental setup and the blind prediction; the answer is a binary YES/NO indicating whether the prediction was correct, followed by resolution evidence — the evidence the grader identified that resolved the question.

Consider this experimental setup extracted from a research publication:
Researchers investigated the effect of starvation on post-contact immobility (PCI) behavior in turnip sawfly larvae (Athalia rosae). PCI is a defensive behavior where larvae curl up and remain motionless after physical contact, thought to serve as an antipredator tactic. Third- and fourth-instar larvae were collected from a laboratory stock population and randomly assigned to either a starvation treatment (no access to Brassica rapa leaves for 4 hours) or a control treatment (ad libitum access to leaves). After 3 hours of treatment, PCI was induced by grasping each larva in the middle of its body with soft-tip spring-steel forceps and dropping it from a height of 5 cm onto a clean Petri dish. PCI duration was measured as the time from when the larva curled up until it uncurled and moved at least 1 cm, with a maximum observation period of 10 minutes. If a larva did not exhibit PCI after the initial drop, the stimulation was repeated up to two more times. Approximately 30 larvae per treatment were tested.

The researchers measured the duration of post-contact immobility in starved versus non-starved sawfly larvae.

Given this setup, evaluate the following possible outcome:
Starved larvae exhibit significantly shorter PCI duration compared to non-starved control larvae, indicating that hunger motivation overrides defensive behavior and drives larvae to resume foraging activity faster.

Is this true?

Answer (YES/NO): YES